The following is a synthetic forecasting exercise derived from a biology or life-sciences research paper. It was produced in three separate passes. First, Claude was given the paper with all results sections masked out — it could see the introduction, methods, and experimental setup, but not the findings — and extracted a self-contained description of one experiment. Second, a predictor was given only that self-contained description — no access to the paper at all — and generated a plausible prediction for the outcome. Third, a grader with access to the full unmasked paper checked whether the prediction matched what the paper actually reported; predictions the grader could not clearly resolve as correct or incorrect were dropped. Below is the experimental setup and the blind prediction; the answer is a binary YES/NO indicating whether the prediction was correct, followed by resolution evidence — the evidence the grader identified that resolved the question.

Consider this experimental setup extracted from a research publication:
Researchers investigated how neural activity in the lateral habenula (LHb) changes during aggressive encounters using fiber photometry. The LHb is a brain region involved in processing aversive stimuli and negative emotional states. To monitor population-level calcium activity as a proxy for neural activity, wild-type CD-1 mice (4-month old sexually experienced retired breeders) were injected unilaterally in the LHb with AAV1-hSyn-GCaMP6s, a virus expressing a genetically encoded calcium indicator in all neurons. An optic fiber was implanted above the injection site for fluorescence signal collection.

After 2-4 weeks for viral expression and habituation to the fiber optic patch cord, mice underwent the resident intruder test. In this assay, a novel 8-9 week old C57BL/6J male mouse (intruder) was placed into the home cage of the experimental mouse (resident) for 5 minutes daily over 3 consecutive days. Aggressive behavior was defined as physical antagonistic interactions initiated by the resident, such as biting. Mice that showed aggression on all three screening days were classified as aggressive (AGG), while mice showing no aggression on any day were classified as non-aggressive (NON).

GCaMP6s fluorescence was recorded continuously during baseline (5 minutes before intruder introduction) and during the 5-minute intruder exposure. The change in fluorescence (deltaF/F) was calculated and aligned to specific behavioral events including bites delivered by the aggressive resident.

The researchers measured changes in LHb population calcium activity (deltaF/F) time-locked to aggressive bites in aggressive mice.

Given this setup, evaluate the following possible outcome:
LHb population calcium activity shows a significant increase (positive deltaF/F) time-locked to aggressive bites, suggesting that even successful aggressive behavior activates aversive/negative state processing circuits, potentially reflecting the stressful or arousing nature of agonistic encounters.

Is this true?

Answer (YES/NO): NO